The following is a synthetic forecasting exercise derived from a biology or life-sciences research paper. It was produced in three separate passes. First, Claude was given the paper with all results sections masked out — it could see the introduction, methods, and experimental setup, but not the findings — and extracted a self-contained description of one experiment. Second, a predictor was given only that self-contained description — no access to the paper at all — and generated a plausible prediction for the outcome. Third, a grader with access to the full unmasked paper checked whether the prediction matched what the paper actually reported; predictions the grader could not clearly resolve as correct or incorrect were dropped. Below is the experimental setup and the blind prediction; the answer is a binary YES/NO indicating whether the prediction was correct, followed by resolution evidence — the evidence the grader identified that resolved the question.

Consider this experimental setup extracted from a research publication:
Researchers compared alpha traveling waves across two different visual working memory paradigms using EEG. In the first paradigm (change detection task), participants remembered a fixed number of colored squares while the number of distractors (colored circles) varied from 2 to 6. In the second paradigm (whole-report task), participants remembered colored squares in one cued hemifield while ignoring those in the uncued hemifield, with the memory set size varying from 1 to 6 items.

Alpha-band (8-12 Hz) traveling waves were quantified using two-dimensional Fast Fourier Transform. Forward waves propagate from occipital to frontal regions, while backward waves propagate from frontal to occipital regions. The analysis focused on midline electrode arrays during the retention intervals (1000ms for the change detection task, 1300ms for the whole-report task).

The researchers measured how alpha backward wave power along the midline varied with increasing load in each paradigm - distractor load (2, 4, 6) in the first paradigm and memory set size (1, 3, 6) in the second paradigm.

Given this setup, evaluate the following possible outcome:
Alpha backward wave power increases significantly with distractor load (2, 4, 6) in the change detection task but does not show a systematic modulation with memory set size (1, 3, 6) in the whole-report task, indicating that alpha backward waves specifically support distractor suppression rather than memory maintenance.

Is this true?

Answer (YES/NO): NO